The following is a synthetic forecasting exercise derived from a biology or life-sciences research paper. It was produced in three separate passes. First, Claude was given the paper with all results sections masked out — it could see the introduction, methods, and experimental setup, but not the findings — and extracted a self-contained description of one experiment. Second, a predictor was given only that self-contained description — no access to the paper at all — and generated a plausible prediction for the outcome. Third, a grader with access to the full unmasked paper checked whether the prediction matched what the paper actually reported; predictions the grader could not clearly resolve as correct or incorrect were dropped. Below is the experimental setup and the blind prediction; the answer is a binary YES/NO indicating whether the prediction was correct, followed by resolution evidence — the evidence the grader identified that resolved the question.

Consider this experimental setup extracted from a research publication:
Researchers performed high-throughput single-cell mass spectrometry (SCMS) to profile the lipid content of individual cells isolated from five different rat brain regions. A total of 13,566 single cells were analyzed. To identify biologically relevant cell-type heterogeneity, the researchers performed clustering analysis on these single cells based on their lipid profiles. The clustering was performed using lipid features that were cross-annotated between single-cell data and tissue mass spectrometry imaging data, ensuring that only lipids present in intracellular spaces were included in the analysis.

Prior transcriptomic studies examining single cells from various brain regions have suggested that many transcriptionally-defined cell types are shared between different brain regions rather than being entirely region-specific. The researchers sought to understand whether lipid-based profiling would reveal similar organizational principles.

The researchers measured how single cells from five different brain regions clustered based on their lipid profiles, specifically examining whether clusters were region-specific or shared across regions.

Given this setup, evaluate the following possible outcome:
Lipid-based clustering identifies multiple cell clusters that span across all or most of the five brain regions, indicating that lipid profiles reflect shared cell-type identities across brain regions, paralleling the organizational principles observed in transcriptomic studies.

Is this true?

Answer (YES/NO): YES